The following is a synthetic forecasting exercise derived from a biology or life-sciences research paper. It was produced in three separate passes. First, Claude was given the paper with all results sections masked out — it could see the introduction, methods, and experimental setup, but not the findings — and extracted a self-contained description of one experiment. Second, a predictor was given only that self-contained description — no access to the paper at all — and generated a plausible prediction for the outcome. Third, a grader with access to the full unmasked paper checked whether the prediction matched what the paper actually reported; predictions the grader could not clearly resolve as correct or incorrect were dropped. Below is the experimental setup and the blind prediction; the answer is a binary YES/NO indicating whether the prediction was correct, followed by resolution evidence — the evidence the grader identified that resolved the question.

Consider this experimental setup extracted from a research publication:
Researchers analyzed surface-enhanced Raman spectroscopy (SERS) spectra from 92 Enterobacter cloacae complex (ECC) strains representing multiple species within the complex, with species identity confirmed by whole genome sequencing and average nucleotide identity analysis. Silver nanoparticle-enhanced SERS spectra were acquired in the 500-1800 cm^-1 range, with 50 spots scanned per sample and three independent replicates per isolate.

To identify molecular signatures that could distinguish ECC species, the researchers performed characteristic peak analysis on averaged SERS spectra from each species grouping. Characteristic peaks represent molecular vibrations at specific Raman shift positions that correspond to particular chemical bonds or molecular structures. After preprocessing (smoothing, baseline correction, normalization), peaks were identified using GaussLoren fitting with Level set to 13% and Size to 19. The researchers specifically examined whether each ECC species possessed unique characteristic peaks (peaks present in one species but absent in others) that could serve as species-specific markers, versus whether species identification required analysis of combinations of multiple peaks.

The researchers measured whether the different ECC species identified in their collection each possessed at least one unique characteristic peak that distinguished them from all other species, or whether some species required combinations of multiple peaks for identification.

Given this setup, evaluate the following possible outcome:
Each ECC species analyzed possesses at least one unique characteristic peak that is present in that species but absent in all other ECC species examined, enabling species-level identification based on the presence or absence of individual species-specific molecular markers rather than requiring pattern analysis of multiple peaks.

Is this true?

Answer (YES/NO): NO